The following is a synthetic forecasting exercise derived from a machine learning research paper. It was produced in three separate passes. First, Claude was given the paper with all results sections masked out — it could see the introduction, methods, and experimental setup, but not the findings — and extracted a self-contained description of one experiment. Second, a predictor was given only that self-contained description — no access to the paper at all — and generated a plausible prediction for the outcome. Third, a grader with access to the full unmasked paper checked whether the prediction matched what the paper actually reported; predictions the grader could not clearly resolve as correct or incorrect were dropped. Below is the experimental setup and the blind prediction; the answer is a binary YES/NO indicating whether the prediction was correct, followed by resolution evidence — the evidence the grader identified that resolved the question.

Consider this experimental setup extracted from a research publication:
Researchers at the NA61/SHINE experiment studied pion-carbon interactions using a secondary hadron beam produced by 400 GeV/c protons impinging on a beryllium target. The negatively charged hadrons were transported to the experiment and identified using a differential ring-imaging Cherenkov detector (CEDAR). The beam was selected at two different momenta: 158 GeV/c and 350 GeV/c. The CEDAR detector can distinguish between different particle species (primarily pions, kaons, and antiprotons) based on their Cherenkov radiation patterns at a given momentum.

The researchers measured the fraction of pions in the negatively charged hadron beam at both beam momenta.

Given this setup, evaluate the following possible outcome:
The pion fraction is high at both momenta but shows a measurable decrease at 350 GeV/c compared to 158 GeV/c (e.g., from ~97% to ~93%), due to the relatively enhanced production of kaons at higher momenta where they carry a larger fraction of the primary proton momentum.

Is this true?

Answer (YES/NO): NO